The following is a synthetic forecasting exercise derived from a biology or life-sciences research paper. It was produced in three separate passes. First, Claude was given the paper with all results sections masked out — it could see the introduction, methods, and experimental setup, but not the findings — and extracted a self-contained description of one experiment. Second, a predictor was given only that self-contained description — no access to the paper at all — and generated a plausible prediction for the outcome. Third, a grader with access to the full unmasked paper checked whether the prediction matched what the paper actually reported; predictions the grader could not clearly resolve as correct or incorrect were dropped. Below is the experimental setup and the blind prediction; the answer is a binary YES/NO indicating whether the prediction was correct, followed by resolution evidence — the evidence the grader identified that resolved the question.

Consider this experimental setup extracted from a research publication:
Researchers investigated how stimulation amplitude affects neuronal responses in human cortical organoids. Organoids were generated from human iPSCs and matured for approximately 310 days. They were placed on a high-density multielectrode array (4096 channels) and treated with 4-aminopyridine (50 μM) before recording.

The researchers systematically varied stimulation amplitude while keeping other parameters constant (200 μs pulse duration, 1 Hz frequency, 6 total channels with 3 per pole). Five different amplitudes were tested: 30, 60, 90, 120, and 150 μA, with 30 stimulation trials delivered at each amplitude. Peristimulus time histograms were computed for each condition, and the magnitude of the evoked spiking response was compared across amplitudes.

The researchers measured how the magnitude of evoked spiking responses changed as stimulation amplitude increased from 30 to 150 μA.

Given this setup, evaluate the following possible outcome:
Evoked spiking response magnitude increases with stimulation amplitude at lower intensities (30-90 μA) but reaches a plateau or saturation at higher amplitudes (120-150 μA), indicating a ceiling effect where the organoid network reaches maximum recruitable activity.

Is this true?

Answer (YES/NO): NO